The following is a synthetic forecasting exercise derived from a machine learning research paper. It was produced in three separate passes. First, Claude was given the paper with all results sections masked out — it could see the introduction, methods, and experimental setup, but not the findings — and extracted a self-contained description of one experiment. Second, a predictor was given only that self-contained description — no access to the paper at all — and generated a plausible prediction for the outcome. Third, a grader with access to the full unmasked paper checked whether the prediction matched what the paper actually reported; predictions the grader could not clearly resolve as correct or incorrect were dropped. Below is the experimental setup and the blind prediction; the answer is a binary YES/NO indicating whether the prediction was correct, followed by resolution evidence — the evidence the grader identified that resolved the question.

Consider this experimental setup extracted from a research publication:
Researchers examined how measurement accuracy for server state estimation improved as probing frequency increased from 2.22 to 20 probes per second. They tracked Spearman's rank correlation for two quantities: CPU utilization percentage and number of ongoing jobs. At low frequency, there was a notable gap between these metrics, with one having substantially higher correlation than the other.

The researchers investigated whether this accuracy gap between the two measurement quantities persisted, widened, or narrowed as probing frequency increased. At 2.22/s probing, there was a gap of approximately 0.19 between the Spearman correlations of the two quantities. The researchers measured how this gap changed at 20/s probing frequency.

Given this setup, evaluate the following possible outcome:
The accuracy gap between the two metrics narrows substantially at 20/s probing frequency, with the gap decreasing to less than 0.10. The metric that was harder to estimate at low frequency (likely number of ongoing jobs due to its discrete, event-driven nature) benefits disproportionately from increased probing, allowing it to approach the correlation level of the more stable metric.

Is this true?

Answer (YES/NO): NO